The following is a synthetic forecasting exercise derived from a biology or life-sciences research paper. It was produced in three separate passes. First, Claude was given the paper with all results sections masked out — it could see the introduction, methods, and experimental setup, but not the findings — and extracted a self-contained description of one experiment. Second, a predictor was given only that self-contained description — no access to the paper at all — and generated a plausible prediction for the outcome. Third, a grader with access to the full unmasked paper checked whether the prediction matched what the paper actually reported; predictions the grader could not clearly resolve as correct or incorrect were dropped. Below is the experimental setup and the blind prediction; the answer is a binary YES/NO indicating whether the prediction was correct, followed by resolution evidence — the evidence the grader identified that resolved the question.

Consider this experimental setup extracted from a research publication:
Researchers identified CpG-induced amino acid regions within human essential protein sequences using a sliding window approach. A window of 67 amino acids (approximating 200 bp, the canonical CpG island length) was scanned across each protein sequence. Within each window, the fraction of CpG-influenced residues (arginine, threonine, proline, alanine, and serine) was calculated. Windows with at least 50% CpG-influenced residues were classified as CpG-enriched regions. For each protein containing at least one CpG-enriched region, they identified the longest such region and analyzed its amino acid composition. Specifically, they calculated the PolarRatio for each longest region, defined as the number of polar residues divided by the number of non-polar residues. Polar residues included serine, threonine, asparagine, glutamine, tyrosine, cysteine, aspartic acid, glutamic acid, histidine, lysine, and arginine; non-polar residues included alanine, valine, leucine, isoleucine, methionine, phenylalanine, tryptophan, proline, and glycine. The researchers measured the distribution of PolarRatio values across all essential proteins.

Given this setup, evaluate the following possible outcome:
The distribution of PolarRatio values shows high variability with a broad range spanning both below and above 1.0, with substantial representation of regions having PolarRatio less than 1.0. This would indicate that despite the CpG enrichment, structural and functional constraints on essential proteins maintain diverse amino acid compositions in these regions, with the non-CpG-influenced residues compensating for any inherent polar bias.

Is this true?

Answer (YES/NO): NO